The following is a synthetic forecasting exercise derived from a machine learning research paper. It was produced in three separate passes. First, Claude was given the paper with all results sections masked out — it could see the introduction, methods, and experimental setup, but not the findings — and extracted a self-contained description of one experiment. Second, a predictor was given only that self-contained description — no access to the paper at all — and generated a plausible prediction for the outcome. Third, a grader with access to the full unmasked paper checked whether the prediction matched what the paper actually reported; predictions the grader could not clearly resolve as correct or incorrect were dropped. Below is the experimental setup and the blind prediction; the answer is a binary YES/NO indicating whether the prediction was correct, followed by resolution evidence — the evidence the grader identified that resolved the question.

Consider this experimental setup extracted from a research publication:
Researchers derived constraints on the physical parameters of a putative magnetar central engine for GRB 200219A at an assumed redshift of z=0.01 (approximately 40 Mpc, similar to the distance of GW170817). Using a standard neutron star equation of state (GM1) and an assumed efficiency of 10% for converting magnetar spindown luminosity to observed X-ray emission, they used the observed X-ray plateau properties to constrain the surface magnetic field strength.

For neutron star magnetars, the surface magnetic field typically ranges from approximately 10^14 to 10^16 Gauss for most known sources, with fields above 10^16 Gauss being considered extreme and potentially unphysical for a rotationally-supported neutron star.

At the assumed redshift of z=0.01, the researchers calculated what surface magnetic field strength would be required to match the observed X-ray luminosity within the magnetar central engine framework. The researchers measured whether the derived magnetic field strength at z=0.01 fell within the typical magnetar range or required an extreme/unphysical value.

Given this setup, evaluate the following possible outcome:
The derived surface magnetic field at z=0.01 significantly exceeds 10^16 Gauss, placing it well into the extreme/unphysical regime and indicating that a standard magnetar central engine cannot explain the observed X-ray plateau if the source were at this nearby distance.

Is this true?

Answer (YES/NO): YES